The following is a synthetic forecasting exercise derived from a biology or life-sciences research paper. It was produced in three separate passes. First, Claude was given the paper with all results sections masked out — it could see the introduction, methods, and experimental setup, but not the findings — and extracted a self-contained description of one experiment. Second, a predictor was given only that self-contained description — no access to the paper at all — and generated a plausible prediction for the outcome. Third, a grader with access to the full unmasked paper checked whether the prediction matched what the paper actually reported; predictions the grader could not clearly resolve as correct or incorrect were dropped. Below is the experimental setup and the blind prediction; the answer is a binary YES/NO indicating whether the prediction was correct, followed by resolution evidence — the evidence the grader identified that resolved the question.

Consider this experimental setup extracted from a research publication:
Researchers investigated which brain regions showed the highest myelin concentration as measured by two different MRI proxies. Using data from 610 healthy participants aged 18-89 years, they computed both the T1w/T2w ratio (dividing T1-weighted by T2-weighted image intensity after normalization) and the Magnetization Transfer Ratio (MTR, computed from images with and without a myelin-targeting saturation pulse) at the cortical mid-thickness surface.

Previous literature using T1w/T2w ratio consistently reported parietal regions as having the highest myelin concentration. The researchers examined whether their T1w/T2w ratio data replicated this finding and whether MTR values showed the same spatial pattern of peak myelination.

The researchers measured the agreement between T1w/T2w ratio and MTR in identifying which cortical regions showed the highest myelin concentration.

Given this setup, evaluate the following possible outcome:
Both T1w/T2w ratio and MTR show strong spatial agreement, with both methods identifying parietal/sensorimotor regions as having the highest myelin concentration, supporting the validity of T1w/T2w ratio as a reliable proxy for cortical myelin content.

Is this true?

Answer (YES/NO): NO